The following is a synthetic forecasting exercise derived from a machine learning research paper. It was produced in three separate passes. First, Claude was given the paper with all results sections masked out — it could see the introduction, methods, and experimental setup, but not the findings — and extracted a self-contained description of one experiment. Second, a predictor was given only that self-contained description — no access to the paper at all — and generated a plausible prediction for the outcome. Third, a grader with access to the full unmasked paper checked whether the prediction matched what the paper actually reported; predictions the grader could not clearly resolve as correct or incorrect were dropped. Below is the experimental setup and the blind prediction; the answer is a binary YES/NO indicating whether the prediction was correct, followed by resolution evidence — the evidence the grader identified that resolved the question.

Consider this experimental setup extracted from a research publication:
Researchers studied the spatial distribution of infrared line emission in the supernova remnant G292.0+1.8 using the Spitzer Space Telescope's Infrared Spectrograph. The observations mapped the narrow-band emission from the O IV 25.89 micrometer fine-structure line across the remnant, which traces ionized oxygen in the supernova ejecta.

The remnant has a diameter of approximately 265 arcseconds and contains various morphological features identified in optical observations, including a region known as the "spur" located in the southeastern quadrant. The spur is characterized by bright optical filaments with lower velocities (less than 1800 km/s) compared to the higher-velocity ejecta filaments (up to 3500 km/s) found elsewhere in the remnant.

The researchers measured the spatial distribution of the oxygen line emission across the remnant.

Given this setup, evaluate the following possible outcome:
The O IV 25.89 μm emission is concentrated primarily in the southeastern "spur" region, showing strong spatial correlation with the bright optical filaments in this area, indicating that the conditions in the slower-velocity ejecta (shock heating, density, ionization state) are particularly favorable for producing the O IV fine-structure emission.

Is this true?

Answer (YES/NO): YES